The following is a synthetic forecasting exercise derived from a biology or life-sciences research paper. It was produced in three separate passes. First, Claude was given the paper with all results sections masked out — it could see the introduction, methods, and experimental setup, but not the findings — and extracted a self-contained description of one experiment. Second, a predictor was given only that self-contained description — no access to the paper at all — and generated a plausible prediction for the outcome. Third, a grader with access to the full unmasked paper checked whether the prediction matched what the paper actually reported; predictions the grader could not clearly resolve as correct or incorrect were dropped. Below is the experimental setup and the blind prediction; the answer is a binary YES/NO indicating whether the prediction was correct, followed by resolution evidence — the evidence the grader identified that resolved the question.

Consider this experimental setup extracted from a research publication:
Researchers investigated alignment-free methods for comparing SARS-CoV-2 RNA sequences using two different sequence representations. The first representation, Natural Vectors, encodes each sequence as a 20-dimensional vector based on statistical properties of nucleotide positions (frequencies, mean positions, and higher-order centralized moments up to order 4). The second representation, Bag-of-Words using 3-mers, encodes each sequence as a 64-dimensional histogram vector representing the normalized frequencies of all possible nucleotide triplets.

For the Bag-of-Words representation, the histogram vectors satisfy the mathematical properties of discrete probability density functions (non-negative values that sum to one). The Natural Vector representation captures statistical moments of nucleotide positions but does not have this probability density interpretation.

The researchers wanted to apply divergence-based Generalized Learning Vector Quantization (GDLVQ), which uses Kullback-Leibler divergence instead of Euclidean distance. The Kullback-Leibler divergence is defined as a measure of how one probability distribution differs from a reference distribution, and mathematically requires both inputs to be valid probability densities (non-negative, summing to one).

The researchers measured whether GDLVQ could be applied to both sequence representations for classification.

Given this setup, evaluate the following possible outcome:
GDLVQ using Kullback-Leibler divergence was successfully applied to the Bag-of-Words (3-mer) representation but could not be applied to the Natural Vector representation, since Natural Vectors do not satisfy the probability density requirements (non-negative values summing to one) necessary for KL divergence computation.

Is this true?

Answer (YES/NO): NO